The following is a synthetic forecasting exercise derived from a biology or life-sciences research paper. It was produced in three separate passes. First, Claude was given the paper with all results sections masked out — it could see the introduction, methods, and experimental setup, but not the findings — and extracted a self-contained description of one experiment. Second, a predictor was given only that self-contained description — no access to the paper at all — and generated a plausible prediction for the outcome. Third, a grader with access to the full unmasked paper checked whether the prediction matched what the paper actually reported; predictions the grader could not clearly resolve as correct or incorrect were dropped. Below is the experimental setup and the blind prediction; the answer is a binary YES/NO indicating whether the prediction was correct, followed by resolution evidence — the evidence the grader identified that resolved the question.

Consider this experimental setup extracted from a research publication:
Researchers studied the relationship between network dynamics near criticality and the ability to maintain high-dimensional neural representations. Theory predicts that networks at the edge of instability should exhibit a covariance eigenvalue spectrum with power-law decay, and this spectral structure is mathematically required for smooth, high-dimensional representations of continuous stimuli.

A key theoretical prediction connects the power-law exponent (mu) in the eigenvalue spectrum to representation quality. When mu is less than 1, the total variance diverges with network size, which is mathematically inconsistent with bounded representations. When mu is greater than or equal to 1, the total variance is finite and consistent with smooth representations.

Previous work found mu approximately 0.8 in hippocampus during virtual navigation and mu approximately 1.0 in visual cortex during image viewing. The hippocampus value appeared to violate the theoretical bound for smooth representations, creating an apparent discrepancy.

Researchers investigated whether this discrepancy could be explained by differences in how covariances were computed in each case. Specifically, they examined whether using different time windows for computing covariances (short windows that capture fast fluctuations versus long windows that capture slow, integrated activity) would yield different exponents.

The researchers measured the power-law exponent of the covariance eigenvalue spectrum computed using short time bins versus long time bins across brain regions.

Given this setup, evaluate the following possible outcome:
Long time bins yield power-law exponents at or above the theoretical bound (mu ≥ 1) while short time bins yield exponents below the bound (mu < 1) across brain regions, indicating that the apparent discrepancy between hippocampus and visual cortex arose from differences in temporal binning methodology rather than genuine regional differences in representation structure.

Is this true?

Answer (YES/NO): NO